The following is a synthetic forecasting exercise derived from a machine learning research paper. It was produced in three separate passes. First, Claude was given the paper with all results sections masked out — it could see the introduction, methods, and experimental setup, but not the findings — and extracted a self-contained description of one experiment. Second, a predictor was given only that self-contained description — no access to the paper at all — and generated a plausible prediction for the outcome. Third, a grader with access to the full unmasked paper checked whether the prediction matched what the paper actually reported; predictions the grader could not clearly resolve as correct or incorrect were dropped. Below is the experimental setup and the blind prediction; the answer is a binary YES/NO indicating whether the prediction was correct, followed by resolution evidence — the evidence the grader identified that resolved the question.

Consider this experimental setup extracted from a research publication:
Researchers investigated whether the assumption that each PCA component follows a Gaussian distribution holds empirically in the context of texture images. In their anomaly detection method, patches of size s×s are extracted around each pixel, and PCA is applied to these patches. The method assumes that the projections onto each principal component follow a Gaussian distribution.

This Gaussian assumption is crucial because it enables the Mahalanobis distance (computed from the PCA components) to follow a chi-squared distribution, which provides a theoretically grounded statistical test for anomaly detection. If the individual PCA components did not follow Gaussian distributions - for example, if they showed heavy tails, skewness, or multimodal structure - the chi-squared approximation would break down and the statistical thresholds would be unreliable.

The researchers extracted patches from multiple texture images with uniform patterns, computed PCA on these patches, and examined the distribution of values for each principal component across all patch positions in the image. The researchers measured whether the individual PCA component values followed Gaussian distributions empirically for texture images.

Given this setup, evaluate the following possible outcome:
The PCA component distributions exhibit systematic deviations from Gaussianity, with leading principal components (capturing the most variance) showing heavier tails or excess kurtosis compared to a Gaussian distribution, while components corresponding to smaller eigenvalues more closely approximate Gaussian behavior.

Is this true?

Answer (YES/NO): NO